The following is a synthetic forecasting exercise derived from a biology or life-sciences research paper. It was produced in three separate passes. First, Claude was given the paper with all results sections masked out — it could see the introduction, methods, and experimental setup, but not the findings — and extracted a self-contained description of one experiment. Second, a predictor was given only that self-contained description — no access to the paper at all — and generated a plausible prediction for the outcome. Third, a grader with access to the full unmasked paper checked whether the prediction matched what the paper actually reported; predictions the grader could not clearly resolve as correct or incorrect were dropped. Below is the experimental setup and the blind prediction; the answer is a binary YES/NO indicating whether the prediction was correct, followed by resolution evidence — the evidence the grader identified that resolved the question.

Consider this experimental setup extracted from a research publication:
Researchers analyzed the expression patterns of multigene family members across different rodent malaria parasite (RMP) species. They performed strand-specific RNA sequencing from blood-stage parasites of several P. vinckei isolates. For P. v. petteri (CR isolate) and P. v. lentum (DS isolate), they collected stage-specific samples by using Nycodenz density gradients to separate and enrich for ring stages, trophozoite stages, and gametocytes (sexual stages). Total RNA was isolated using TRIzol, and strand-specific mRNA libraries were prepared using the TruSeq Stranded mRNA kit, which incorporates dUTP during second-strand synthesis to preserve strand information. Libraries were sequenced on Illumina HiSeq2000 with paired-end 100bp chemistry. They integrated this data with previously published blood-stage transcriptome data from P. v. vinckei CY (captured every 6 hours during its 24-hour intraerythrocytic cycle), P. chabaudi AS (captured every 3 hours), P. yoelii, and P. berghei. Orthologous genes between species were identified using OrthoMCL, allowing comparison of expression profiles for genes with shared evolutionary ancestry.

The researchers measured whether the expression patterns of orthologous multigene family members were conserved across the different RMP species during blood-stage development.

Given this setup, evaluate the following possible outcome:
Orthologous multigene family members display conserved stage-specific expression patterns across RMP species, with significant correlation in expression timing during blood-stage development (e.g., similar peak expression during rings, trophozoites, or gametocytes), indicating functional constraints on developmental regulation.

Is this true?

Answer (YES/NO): YES